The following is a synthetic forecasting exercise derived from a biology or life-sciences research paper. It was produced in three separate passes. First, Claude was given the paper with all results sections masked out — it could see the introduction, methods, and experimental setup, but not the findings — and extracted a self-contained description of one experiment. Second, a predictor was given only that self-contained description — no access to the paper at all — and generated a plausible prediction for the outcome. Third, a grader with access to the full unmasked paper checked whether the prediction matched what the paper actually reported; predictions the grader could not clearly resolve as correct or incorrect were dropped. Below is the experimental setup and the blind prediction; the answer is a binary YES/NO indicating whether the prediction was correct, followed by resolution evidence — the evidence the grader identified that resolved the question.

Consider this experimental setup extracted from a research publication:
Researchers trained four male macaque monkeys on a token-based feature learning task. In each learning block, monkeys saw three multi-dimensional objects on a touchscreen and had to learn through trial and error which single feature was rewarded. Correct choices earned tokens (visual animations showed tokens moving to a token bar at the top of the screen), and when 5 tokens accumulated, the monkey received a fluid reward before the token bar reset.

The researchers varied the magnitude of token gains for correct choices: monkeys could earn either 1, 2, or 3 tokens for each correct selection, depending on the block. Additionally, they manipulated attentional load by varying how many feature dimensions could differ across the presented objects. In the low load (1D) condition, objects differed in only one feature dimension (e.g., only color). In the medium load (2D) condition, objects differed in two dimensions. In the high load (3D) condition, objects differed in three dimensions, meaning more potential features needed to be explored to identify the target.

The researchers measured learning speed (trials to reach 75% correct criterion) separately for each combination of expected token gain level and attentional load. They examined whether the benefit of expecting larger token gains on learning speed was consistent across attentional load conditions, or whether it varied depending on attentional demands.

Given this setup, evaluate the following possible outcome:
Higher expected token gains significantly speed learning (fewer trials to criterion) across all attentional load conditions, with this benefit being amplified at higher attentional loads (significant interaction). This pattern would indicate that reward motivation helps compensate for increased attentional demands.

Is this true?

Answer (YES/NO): NO